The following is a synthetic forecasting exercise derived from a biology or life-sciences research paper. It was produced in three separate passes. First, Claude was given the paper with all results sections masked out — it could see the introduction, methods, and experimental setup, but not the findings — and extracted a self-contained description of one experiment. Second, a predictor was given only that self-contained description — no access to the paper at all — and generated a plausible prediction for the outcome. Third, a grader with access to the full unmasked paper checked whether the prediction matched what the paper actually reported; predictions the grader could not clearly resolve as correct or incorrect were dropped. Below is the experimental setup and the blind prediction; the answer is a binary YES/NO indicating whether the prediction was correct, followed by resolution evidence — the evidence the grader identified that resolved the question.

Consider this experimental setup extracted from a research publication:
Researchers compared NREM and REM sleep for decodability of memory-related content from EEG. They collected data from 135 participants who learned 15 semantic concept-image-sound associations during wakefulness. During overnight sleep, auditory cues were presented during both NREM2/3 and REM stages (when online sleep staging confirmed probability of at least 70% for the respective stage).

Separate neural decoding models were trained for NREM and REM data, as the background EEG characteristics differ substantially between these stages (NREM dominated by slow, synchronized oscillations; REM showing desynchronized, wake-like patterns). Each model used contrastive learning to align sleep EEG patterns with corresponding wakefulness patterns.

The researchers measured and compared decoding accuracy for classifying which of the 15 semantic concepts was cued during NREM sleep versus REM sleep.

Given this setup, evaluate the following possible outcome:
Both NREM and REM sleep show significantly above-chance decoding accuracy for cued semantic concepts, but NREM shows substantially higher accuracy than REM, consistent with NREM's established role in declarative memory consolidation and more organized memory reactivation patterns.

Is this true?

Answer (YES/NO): YES